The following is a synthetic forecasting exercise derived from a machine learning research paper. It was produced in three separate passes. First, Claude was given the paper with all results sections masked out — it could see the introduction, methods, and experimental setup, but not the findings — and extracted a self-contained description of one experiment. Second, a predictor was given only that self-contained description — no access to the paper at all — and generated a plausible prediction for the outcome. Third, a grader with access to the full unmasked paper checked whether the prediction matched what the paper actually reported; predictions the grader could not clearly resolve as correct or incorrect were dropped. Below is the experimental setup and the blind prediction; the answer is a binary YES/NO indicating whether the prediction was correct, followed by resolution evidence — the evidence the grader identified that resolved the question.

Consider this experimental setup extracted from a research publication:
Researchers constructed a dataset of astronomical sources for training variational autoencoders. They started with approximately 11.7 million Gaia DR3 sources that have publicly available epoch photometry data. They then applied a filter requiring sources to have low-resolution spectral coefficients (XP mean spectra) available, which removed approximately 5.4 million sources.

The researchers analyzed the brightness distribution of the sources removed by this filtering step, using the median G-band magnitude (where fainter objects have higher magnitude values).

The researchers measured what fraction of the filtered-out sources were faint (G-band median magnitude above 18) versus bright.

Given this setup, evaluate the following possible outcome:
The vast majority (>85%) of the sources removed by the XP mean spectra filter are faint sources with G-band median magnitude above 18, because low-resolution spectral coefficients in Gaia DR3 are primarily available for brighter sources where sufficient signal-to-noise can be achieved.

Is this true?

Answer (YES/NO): NO